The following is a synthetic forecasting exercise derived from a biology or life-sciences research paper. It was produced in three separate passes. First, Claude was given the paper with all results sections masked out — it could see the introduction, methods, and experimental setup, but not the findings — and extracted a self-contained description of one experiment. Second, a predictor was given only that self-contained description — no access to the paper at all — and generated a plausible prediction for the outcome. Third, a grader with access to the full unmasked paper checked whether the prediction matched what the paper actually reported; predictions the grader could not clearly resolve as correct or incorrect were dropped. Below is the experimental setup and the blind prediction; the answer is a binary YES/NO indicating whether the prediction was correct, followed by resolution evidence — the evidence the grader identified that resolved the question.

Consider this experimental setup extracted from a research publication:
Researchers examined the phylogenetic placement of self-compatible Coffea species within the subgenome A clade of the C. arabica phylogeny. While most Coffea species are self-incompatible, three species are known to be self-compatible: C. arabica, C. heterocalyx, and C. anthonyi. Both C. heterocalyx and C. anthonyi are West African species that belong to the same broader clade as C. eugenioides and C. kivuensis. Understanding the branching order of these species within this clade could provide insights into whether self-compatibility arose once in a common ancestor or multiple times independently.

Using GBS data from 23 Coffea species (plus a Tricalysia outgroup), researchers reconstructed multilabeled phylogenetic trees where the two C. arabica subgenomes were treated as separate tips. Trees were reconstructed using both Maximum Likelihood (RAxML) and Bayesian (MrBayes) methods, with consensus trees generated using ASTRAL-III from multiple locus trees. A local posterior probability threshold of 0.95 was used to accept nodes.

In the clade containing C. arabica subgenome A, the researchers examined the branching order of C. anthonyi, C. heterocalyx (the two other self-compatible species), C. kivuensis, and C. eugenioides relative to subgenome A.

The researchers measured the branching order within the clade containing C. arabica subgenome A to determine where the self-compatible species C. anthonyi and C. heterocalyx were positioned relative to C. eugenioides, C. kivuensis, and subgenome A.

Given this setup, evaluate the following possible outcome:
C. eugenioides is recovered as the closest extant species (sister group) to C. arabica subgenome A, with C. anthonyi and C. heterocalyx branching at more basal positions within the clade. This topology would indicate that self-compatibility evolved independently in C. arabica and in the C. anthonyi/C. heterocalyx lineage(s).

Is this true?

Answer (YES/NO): YES